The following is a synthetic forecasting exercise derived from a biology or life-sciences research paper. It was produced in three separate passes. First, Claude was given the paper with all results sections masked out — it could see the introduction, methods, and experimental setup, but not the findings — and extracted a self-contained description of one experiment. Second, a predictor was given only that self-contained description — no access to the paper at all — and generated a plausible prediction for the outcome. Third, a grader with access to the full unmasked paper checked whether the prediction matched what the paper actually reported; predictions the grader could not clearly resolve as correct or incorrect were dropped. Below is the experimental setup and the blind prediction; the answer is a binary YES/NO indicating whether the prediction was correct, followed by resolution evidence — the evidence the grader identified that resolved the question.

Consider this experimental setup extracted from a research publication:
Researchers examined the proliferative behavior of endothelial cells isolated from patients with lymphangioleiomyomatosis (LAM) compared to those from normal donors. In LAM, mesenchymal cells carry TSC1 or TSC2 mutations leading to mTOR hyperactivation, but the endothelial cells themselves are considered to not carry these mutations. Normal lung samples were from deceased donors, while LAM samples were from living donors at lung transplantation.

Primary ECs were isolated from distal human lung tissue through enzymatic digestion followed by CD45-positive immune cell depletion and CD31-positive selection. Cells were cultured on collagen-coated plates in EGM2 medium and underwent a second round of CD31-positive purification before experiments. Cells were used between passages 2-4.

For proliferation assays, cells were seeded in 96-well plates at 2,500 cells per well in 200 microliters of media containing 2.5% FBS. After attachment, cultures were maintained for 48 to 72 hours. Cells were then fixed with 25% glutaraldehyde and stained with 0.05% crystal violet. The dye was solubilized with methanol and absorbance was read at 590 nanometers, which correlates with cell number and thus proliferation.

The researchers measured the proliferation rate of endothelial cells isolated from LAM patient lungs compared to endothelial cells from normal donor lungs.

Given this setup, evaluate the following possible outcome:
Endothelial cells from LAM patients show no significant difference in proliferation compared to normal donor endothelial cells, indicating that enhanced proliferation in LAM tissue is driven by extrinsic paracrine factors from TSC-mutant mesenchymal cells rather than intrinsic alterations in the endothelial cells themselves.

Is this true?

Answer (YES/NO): NO